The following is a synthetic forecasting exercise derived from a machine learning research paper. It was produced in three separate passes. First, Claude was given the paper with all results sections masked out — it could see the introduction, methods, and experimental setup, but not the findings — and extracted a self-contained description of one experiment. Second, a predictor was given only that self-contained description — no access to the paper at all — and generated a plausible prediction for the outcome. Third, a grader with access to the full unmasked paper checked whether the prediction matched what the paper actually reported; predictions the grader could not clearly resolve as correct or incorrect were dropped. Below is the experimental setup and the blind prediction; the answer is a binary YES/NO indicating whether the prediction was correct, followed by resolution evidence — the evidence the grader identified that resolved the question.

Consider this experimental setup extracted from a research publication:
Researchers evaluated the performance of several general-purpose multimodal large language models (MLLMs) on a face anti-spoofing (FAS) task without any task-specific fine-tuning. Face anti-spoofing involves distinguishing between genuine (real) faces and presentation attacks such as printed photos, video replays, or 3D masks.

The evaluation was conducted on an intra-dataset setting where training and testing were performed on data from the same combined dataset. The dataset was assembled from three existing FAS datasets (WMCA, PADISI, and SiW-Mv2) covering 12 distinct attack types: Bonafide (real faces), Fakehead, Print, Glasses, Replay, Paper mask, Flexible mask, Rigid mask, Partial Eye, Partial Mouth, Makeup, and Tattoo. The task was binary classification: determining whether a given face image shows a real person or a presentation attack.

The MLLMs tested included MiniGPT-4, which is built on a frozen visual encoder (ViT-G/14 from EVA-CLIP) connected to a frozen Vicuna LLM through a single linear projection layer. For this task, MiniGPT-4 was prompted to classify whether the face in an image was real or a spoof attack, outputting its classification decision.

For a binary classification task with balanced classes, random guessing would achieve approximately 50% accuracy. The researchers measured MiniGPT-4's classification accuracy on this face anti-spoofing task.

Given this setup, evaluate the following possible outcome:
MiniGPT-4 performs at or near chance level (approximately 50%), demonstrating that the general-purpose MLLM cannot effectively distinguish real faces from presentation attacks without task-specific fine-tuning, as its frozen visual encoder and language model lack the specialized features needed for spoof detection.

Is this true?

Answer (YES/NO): NO